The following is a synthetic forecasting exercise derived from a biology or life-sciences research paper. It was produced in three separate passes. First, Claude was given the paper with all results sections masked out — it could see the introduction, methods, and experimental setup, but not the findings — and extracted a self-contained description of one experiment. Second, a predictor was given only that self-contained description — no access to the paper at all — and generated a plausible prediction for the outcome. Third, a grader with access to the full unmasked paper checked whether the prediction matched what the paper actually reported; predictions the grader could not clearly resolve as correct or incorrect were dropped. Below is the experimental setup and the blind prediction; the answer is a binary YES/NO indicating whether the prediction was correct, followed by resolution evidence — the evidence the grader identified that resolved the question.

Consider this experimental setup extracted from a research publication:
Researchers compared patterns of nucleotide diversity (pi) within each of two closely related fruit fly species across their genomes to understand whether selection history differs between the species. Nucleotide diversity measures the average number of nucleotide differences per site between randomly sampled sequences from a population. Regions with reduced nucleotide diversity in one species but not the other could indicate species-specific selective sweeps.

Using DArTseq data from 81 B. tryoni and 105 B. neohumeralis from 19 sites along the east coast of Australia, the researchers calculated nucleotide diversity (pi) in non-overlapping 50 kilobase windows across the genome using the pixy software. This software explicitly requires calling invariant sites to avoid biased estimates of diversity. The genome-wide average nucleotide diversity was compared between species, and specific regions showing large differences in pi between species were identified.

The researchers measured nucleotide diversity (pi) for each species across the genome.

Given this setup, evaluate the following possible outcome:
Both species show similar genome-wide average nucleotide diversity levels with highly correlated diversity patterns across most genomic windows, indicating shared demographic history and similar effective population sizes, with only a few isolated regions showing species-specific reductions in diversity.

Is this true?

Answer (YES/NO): NO